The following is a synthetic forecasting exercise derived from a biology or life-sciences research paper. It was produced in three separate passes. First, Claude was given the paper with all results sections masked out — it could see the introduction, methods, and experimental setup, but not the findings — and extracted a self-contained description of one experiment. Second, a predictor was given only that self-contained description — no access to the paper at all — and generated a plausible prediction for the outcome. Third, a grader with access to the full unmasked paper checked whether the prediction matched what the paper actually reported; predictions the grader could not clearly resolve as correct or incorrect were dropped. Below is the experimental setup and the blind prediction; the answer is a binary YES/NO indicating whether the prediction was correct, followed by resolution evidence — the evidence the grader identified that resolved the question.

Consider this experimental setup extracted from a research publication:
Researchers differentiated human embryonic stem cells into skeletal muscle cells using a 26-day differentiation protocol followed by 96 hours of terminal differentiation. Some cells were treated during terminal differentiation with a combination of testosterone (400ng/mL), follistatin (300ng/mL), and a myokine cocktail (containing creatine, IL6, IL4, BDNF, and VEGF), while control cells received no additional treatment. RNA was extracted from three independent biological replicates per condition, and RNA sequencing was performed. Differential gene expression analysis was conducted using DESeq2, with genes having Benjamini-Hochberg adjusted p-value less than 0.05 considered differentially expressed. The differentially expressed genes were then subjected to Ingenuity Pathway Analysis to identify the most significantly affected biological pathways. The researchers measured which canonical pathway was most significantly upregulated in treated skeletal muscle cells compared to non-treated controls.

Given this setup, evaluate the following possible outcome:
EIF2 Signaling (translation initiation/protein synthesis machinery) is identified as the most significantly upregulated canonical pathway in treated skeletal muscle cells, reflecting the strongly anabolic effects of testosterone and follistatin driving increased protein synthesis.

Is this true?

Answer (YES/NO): NO